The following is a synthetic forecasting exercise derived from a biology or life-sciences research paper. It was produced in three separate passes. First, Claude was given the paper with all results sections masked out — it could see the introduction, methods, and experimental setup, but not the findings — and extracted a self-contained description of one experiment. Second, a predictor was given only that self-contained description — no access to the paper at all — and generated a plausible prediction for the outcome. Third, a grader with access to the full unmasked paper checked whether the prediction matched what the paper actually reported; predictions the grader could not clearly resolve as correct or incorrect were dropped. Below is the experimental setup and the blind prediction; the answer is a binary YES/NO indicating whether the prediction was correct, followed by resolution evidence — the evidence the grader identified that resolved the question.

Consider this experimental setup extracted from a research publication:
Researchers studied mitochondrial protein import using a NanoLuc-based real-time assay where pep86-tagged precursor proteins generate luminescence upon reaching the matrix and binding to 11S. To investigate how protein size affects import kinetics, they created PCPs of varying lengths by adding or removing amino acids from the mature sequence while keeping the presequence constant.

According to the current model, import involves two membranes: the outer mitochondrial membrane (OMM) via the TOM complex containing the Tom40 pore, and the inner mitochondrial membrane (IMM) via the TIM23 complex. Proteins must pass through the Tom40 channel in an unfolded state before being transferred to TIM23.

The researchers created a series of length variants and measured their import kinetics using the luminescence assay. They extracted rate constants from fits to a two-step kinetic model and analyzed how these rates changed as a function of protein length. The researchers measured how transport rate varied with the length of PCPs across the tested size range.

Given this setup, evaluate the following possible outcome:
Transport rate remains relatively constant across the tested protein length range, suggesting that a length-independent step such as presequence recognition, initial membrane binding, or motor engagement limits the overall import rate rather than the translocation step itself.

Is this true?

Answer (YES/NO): NO